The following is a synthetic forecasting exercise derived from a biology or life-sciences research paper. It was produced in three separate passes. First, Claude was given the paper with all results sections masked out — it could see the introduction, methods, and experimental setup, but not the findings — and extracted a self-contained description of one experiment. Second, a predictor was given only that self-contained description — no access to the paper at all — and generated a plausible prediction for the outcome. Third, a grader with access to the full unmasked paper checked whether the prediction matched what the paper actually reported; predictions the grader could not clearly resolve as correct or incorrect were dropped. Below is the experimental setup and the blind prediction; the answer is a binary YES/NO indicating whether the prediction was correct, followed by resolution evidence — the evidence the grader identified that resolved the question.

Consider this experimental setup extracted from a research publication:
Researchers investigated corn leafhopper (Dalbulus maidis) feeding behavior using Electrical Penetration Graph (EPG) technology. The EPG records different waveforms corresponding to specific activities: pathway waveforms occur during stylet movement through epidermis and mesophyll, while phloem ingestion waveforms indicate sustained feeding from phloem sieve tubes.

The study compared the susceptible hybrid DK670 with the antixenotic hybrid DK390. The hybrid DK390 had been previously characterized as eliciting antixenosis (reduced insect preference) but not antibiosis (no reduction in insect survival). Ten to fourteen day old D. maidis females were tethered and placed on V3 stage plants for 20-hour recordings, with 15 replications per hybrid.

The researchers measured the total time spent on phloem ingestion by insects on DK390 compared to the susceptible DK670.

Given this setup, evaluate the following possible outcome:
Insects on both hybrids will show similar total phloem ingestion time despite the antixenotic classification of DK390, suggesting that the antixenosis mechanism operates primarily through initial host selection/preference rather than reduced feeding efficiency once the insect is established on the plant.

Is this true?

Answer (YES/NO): NO